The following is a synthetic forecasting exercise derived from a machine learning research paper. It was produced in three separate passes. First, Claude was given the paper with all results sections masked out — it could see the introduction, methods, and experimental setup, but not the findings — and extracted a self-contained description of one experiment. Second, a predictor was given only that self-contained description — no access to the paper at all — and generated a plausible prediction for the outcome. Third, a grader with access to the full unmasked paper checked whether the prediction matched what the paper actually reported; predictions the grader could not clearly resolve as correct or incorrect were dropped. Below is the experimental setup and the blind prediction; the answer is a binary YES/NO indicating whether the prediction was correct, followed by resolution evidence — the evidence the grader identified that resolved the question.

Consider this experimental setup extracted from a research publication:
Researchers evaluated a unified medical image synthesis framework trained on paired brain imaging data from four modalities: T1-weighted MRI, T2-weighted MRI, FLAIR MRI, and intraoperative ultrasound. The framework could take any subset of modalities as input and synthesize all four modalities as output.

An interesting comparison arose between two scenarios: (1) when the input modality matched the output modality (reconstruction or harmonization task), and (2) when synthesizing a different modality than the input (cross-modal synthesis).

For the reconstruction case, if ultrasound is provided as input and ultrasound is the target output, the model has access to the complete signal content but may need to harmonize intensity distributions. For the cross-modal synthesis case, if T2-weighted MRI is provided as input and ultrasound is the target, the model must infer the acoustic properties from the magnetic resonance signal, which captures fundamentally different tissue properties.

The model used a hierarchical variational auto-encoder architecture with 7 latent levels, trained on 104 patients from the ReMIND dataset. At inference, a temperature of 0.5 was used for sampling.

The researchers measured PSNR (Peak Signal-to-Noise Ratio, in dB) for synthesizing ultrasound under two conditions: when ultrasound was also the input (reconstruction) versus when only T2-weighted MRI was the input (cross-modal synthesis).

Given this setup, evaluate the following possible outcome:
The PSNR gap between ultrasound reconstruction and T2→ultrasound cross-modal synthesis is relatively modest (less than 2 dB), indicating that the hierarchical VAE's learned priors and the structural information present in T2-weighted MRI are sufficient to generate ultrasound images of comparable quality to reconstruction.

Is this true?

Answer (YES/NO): NO